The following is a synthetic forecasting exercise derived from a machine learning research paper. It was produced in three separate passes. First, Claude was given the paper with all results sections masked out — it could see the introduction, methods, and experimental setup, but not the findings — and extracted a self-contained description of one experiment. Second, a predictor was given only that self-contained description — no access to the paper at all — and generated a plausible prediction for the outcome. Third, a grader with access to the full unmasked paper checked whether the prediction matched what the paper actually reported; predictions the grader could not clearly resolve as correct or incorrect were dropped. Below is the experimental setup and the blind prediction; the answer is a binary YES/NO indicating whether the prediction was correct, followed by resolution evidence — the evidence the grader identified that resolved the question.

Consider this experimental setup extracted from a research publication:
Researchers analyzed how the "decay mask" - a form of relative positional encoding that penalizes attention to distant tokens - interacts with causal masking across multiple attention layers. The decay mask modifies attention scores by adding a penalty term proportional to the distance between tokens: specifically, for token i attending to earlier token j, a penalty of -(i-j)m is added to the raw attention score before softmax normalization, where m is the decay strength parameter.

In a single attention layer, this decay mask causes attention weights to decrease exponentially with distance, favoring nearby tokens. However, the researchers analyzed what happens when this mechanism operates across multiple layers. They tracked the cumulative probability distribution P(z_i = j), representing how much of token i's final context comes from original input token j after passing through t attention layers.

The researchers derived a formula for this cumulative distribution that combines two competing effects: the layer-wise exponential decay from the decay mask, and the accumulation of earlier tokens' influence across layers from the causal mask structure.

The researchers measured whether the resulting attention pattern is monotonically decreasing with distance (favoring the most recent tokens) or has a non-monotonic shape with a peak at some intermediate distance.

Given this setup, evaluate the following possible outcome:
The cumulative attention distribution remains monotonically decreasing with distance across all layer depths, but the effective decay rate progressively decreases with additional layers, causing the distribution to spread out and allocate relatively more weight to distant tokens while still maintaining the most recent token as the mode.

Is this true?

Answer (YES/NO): NO